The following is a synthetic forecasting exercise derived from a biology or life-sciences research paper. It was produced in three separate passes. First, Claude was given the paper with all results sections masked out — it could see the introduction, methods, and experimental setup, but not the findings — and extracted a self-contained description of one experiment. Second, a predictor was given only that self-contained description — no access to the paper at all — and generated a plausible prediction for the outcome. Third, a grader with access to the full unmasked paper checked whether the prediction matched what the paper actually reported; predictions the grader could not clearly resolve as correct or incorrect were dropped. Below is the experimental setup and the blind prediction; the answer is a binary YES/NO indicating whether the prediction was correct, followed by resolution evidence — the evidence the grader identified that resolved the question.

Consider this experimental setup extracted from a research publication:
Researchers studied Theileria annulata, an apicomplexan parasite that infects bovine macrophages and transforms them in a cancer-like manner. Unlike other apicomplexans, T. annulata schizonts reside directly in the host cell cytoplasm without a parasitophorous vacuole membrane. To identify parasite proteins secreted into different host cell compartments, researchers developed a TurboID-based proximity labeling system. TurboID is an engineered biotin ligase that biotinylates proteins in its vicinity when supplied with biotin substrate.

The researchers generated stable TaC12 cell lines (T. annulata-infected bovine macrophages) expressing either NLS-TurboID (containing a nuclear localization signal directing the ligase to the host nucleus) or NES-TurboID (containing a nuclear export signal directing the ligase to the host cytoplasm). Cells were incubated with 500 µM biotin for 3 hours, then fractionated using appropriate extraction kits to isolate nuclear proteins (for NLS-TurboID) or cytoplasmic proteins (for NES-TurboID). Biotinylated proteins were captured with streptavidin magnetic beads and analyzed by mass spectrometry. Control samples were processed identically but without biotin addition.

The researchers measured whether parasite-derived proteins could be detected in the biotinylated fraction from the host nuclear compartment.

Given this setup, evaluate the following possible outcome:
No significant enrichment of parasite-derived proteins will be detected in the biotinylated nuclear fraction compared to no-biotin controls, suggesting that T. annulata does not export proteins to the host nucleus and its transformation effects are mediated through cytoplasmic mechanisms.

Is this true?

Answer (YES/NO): NO